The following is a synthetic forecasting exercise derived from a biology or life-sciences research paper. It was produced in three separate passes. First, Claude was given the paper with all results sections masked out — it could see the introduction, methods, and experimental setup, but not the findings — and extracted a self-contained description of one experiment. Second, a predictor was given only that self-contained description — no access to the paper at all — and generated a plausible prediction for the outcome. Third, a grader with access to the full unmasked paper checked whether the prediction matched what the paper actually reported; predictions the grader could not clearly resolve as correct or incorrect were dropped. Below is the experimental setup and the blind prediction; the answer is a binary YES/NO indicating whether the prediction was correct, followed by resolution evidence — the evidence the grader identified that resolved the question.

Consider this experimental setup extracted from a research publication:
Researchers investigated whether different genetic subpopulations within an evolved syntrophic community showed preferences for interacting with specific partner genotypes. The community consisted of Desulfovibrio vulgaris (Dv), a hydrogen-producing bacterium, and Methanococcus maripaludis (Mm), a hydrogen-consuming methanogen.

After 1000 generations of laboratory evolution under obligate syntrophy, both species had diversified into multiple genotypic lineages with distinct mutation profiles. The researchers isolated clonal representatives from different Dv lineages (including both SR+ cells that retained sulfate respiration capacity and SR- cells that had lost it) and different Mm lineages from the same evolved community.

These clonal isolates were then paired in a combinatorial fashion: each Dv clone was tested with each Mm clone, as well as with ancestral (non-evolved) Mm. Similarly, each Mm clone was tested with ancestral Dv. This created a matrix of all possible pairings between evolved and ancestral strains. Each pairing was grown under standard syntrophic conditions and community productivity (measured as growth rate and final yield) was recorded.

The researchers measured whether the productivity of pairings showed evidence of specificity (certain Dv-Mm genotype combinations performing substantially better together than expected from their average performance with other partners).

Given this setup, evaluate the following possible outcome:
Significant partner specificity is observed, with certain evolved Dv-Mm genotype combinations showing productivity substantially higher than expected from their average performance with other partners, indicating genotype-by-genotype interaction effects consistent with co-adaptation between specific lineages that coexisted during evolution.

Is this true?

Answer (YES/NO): YES